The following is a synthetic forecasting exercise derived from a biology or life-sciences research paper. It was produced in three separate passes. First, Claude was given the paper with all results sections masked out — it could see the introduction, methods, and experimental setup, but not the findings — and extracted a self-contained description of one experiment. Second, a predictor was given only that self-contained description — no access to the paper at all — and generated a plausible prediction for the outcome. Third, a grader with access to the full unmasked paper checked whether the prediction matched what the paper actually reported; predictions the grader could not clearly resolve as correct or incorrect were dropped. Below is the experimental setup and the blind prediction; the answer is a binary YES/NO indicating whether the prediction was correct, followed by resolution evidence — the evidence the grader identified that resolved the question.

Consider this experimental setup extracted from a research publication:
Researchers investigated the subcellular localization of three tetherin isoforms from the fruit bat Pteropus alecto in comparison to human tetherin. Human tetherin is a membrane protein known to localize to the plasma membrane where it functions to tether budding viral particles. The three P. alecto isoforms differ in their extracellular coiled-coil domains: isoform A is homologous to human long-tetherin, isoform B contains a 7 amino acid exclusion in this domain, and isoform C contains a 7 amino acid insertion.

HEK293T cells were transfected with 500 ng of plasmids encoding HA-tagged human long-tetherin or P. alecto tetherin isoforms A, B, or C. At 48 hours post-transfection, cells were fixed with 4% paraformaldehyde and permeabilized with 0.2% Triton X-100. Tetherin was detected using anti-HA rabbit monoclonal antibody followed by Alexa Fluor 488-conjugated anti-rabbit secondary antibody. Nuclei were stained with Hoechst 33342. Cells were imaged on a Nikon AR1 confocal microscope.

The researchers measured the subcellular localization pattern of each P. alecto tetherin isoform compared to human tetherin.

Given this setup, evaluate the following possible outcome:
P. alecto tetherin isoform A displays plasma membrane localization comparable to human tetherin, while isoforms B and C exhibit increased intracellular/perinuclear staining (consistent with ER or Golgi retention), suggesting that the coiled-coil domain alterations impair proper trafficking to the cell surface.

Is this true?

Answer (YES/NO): NO